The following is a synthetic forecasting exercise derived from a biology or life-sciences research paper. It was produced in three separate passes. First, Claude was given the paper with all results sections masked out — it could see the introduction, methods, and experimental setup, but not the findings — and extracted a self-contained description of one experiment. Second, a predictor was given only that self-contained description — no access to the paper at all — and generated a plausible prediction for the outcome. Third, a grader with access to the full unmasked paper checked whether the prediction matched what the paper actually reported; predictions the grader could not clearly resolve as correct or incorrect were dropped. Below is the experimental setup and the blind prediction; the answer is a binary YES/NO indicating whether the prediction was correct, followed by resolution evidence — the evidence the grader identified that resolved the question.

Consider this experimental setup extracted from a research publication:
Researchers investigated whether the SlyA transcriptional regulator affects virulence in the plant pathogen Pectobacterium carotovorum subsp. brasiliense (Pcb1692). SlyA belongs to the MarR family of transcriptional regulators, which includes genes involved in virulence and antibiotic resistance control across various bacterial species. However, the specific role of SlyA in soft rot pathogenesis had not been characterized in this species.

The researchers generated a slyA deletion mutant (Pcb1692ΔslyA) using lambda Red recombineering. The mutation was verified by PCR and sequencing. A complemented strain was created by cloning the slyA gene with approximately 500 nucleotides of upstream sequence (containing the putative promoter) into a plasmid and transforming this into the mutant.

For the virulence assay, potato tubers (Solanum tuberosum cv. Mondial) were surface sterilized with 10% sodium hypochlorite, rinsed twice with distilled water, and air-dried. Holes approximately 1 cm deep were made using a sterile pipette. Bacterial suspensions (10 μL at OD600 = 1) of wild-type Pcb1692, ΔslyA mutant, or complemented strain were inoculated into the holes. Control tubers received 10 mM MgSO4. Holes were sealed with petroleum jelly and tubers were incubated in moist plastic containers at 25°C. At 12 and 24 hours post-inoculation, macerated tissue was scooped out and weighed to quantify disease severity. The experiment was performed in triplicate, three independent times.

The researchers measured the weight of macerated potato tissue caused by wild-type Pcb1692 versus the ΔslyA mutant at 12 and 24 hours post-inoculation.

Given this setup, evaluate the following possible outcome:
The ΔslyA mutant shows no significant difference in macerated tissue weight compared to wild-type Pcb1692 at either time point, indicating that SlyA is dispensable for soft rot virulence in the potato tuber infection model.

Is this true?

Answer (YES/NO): NO